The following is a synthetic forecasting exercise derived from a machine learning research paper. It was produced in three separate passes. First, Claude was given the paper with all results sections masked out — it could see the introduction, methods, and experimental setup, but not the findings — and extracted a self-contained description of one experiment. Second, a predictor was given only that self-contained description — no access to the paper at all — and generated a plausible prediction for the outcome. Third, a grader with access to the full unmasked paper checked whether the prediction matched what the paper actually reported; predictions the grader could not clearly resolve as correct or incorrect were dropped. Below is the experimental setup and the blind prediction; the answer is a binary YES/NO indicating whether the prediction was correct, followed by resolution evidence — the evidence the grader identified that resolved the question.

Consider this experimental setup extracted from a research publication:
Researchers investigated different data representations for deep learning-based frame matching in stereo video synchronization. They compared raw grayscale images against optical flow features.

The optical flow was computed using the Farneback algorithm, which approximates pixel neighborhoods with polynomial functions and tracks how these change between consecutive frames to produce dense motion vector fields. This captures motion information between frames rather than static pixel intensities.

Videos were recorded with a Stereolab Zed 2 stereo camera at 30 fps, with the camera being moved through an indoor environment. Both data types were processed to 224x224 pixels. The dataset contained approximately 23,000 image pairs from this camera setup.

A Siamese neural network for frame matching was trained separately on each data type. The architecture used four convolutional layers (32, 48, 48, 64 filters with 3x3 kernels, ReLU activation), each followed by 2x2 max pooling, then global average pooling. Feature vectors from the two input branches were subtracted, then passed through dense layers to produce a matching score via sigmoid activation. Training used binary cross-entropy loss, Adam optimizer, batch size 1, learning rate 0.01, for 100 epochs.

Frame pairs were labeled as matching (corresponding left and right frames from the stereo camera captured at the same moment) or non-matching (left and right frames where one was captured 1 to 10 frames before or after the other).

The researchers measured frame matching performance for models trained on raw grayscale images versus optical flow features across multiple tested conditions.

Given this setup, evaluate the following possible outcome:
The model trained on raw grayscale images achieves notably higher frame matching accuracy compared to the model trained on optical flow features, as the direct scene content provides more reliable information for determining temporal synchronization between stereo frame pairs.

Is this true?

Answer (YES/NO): NO